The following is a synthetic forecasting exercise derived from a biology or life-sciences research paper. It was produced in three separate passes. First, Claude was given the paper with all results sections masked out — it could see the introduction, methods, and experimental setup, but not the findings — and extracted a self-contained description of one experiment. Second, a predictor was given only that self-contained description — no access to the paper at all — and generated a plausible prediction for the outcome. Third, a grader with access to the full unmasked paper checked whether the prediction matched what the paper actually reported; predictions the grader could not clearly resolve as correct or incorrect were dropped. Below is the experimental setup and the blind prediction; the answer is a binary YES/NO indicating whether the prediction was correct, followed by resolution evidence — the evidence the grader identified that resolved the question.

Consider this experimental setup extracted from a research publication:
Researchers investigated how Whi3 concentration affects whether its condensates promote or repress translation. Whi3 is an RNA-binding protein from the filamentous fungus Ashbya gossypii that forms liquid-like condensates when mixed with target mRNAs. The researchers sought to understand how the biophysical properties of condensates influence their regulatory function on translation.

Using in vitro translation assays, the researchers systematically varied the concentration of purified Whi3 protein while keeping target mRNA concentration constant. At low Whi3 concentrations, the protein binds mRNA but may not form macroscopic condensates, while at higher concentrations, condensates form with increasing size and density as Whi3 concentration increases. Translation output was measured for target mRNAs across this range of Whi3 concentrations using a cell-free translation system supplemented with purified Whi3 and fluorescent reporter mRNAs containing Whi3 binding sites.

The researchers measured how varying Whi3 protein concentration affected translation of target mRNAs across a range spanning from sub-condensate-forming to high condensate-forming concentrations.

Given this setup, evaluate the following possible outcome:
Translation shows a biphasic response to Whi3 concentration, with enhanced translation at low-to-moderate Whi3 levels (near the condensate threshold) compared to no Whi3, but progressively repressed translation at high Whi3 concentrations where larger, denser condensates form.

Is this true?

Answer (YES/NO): NO